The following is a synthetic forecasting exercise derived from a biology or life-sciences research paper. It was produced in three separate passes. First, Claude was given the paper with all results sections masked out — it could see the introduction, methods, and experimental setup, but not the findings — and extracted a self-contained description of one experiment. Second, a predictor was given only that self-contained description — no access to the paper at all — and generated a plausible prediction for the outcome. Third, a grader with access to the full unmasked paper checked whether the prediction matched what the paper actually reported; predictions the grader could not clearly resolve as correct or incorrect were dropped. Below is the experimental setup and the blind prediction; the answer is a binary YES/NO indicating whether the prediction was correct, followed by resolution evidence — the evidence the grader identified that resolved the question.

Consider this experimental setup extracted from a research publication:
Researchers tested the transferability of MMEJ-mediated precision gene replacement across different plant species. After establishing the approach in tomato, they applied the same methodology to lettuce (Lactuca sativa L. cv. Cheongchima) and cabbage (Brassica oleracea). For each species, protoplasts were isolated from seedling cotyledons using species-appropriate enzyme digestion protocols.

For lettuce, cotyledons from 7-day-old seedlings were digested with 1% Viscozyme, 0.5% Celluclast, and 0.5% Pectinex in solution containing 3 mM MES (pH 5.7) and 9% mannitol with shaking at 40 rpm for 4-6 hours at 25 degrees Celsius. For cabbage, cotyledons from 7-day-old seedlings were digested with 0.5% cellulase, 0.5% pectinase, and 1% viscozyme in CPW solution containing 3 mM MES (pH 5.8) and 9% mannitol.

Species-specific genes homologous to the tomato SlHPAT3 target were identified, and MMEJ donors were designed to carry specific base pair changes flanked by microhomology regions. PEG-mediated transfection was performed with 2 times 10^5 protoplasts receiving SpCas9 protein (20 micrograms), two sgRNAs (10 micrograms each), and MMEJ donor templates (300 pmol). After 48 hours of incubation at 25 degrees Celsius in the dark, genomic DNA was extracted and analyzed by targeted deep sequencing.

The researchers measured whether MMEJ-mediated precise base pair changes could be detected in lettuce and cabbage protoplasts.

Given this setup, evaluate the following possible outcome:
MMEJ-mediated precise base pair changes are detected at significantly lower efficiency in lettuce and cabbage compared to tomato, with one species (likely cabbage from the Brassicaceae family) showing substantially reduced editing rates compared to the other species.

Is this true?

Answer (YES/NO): NO